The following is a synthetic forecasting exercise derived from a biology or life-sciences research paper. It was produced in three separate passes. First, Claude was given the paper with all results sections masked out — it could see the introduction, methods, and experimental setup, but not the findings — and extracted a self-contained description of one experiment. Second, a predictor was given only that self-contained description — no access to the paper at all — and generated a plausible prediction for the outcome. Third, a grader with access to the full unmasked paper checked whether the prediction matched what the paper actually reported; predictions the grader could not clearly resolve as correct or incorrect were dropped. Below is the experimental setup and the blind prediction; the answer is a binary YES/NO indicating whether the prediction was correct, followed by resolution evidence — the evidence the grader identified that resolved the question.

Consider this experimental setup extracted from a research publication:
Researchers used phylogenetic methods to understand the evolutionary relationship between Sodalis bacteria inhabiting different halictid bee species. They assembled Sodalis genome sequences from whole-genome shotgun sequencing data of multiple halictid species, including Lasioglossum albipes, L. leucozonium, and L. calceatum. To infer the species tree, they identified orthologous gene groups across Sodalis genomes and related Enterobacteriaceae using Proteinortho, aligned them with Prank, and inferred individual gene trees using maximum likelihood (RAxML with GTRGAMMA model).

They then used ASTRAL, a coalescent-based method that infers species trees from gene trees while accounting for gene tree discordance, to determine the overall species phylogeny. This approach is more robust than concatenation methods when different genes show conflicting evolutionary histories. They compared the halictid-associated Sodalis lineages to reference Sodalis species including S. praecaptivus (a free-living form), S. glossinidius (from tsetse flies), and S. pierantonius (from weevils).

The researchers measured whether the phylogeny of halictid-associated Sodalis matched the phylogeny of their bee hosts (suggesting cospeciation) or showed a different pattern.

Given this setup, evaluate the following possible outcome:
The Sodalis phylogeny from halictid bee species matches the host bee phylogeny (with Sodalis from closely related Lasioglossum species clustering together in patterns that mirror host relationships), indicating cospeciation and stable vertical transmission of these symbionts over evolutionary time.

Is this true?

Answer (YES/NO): NO